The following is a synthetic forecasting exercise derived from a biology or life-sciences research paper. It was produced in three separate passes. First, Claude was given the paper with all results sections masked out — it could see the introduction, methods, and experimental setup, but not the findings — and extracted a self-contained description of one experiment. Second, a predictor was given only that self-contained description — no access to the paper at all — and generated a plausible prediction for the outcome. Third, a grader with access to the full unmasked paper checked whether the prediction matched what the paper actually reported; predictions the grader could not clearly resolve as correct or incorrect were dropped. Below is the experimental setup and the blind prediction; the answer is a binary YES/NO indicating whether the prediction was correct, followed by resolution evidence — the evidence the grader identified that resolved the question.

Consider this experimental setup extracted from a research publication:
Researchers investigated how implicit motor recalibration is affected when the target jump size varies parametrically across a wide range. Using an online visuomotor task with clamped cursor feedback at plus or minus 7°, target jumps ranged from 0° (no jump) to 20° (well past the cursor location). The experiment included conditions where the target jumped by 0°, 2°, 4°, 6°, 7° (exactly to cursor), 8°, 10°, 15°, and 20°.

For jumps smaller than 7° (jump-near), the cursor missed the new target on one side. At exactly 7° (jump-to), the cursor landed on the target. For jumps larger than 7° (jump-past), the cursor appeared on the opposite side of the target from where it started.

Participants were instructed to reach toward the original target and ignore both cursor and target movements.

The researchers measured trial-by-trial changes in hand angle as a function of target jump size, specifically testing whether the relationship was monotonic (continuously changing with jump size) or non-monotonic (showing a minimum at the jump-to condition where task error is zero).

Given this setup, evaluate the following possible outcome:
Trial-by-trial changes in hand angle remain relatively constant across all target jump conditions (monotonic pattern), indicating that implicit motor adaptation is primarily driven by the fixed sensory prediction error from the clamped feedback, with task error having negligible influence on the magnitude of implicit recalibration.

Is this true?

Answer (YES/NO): NO